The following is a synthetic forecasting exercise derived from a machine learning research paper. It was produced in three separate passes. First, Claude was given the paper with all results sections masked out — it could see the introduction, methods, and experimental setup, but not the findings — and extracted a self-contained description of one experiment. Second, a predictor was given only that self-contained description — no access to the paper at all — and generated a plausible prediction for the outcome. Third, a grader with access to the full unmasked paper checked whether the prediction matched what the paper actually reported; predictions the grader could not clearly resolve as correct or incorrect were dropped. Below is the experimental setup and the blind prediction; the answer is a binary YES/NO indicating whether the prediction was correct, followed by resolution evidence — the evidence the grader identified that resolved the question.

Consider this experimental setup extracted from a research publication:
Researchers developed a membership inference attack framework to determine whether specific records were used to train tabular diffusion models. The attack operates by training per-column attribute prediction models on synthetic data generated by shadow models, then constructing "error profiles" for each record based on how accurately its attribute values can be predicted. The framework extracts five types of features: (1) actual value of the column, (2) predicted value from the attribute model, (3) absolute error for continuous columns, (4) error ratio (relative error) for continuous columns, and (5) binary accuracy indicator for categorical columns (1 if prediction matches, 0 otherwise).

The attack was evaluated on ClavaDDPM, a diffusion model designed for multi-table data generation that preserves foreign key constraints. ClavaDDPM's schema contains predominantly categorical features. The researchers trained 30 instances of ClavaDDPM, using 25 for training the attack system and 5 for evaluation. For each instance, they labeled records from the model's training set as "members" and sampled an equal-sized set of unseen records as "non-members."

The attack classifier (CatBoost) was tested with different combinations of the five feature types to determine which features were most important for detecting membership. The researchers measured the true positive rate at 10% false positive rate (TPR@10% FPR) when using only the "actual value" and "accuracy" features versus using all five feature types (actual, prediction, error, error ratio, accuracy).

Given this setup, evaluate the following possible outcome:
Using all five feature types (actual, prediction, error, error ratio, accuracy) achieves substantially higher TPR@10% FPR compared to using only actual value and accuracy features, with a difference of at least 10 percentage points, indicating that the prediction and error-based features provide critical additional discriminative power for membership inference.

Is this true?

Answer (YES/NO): NO